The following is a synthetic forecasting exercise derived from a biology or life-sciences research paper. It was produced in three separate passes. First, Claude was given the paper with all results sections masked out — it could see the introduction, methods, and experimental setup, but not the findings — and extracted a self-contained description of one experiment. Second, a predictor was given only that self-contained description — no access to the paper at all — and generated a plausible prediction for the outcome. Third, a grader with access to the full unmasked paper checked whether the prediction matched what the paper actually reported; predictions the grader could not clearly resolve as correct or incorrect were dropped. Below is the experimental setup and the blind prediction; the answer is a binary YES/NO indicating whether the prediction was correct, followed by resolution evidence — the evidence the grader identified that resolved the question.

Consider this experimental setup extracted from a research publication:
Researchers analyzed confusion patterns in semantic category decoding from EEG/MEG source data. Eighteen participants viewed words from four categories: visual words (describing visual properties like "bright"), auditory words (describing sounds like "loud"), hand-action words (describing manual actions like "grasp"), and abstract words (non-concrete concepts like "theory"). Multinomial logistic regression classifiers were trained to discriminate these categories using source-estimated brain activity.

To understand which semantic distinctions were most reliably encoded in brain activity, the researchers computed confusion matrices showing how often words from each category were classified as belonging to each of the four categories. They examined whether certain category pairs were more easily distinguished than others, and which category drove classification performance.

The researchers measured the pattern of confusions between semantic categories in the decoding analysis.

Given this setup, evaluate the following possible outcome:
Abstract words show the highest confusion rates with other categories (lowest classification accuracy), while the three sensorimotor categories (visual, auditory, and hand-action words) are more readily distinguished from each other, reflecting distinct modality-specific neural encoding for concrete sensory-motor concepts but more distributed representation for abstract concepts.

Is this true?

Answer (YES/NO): NO